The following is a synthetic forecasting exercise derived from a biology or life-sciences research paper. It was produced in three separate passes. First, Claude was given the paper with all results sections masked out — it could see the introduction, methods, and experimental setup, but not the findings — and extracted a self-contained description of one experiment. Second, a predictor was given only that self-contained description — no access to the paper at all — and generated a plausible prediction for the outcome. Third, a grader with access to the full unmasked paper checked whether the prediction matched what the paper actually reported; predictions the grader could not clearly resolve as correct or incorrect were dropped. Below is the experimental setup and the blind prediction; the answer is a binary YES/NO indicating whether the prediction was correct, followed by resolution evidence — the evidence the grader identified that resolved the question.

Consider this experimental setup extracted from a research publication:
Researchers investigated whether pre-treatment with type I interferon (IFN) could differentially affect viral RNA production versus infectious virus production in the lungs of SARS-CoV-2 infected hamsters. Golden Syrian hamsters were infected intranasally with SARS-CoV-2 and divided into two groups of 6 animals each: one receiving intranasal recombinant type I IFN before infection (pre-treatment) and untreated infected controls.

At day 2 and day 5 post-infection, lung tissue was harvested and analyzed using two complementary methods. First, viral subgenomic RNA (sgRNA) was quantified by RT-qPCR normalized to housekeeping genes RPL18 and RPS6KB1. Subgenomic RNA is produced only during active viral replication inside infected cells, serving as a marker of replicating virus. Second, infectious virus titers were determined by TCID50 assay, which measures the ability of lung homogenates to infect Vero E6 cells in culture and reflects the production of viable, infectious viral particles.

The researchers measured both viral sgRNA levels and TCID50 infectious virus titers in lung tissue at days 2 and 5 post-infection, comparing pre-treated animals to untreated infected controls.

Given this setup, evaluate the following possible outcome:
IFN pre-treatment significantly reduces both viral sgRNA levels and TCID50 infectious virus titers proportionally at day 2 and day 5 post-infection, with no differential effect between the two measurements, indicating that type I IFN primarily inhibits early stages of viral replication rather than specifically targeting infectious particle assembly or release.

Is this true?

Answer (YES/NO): NO